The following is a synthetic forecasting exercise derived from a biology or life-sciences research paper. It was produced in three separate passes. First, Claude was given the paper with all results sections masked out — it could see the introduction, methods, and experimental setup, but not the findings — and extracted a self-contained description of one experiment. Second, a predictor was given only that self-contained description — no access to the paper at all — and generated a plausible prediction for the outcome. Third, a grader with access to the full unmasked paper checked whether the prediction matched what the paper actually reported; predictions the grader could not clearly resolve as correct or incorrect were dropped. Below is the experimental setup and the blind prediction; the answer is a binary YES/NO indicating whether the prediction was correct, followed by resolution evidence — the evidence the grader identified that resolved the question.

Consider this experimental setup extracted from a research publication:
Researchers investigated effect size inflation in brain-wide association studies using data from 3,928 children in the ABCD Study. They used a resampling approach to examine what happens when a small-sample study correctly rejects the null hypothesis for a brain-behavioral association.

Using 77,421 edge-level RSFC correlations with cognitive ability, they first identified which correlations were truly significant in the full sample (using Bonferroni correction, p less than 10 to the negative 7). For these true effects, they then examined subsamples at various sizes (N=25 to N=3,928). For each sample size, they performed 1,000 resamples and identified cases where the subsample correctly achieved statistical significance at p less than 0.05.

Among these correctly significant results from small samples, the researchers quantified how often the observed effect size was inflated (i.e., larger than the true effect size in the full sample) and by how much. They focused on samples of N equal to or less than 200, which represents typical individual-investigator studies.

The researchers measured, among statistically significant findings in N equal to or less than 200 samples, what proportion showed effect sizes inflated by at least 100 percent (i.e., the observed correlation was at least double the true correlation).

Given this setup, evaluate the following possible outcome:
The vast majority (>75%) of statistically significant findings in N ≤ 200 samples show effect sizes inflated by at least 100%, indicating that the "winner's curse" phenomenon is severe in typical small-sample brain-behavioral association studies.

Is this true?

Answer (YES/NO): NO